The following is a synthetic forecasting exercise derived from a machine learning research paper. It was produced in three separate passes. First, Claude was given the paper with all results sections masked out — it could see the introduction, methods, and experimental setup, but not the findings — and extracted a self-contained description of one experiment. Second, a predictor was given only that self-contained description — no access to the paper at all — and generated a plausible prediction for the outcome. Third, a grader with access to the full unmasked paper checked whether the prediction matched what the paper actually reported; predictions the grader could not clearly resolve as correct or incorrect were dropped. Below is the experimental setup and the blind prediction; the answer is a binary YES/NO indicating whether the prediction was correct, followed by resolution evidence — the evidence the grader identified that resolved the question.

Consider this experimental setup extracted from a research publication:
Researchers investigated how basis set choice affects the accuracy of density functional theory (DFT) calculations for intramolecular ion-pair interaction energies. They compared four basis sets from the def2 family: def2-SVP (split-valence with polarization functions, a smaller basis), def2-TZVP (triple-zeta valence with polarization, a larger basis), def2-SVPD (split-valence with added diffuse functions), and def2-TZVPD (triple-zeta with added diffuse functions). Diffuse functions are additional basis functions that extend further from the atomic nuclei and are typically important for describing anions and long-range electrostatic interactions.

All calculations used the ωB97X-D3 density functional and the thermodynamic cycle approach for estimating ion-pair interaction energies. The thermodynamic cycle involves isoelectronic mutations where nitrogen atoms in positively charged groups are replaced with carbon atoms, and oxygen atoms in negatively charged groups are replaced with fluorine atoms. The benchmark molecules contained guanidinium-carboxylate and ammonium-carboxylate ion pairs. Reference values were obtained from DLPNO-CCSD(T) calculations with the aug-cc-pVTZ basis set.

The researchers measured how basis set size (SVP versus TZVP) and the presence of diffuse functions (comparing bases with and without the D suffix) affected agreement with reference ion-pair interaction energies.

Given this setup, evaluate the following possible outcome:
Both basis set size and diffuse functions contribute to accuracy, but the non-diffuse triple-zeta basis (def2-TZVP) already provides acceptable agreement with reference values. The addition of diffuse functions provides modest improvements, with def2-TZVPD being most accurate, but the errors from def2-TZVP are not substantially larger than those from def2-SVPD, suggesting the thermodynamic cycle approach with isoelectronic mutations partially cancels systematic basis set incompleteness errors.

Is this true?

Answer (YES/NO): NO